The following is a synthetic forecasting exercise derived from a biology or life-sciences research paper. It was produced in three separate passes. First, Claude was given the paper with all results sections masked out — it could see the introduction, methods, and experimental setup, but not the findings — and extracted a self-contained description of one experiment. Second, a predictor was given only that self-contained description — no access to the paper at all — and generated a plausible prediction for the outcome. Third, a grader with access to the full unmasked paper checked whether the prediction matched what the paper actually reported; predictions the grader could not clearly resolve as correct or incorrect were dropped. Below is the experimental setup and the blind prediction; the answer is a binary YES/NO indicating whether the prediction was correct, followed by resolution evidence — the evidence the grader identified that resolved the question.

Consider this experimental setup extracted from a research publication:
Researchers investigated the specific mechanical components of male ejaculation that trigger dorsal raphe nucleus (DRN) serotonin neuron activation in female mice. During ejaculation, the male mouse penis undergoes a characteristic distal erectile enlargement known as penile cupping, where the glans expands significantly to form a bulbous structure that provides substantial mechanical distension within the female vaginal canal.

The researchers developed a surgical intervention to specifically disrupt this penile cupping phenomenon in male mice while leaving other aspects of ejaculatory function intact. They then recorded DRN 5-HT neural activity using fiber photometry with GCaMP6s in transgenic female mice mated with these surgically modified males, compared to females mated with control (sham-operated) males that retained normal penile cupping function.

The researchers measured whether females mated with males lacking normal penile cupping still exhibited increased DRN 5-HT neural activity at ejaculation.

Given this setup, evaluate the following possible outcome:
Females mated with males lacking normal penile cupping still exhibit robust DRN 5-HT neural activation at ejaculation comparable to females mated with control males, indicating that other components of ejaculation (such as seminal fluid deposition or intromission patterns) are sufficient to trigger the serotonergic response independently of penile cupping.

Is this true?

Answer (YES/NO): YES